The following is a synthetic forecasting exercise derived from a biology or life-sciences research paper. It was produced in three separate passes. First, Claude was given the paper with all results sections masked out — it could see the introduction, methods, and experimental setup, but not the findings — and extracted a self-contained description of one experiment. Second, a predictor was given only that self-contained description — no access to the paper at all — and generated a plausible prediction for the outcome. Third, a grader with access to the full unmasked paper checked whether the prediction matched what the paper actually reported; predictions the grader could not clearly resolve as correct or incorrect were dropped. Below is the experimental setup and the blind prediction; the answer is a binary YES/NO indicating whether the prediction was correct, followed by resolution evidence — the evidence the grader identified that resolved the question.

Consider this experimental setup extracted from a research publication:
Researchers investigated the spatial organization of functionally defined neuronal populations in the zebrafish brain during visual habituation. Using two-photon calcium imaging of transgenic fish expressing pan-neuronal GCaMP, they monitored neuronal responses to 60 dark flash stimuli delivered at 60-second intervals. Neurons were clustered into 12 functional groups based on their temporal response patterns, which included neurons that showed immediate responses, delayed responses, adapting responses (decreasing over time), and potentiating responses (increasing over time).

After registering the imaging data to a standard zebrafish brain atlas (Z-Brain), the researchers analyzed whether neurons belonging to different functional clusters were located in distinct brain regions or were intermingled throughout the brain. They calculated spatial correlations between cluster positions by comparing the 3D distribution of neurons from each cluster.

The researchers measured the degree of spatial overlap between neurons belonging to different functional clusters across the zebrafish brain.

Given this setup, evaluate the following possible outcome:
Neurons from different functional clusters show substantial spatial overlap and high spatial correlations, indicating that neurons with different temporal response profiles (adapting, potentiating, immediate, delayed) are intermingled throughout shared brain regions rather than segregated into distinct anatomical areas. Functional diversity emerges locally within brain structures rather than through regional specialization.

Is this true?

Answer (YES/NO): NO